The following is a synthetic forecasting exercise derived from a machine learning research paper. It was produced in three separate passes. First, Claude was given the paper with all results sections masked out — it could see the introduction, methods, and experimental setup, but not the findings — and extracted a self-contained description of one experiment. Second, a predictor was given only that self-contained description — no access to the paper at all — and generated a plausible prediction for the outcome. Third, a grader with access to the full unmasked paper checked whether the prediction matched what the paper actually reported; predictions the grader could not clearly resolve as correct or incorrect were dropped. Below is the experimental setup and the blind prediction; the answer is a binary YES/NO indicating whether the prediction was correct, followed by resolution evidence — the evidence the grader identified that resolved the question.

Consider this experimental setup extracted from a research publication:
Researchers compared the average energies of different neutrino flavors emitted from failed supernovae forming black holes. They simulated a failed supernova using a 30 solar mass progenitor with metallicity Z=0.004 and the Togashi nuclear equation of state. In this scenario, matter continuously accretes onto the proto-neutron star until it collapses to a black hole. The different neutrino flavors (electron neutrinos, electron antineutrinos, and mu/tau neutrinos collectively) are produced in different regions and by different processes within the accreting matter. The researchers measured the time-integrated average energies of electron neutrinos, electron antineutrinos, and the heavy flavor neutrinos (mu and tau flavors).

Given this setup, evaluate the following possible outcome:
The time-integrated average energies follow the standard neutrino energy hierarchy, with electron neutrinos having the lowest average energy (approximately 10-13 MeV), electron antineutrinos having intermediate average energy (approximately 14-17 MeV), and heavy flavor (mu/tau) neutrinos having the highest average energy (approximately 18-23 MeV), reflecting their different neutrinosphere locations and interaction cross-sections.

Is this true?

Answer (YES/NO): NO